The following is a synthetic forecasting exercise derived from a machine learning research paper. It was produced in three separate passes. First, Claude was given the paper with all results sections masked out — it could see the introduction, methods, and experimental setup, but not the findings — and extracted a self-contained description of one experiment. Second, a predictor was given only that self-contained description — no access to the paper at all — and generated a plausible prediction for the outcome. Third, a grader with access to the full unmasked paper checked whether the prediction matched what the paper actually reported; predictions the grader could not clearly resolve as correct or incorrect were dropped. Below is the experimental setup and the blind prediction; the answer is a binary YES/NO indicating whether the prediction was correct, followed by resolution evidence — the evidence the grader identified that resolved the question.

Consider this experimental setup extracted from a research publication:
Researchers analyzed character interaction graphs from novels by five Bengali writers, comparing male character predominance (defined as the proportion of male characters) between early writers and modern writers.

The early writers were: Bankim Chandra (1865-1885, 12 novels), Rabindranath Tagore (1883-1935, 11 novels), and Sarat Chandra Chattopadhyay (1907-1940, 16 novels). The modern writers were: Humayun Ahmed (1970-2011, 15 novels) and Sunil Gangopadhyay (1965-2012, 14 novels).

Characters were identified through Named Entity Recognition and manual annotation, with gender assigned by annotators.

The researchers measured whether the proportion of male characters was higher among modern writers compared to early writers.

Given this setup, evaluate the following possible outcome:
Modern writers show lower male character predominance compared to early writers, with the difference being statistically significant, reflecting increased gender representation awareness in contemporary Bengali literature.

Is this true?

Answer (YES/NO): NO